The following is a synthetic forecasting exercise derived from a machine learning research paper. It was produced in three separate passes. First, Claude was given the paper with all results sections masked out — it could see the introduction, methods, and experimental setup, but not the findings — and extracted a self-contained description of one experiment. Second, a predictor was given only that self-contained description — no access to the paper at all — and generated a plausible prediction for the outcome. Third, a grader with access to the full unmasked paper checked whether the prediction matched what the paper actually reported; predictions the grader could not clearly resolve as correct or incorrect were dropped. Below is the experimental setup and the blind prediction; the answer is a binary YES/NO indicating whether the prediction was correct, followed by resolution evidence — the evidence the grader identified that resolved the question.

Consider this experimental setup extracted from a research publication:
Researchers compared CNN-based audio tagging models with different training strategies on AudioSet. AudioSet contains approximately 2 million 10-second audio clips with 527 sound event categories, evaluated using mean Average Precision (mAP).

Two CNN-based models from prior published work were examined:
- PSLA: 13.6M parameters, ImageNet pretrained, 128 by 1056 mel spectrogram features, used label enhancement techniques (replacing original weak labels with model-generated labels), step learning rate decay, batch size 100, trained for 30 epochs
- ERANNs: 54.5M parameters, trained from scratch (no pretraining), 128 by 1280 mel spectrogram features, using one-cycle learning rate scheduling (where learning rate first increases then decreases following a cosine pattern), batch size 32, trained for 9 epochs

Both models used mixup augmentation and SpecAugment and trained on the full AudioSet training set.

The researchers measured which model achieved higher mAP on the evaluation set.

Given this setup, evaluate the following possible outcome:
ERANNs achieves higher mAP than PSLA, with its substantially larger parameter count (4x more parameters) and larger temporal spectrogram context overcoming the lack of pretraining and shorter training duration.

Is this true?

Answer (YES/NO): YES